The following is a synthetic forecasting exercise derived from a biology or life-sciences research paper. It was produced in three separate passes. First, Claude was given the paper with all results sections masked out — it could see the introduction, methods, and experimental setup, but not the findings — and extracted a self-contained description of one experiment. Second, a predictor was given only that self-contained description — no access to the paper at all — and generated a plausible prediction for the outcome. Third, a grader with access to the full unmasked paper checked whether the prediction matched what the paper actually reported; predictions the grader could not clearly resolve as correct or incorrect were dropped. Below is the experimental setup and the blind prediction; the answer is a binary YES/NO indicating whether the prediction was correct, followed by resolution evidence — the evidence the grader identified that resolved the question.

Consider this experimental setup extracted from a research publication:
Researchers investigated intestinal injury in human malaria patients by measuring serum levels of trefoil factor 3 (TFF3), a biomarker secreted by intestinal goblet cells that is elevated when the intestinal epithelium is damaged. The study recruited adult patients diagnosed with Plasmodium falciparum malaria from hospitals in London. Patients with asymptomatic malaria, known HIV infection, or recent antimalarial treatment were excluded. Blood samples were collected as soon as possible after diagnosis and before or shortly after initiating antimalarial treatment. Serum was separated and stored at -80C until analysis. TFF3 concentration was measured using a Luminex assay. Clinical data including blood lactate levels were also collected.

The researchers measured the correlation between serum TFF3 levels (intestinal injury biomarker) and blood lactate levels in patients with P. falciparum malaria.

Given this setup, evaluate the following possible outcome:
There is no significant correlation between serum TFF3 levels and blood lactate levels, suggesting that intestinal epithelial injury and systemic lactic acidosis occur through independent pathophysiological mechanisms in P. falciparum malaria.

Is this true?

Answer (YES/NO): NO